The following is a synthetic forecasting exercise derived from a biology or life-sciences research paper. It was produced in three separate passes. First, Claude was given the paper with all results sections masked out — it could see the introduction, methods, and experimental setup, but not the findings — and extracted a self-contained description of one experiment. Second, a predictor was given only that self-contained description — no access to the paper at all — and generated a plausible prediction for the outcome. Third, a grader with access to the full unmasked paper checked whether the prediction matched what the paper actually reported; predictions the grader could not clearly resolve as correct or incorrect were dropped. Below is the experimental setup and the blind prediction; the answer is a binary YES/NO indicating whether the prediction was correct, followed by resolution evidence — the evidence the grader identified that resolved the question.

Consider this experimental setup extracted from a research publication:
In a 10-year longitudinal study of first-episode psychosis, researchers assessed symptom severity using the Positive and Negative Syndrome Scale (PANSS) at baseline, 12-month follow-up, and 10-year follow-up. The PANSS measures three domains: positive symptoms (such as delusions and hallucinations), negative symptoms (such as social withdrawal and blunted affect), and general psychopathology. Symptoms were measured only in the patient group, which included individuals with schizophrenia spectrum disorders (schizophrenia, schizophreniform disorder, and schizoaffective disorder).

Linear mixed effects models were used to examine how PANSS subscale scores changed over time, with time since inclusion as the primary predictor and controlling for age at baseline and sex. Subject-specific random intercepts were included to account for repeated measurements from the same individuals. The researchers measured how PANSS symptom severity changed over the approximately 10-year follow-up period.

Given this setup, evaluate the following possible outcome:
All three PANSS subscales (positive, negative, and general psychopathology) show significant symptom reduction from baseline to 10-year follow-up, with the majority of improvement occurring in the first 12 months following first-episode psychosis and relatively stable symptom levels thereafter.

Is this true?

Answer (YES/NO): NO